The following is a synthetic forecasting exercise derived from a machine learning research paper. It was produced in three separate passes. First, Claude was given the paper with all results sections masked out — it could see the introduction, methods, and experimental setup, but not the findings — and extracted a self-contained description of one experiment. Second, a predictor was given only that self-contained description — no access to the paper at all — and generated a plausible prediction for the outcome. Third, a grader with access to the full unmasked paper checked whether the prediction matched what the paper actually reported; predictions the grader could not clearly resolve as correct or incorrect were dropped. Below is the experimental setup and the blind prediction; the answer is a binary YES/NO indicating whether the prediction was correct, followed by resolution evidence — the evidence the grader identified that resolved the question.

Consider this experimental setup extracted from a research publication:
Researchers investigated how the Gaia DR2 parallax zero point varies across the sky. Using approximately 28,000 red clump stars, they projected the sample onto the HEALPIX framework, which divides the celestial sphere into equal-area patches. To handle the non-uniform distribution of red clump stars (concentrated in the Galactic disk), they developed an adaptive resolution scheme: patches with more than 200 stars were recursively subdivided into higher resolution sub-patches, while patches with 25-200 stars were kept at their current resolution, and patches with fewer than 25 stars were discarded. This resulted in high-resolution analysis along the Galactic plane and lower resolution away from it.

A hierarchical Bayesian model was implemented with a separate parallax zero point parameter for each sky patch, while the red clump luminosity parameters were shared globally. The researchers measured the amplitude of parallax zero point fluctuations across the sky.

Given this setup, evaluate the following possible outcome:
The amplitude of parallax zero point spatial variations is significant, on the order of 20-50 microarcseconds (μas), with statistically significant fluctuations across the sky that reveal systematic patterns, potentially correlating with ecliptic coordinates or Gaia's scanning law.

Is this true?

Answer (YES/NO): NO